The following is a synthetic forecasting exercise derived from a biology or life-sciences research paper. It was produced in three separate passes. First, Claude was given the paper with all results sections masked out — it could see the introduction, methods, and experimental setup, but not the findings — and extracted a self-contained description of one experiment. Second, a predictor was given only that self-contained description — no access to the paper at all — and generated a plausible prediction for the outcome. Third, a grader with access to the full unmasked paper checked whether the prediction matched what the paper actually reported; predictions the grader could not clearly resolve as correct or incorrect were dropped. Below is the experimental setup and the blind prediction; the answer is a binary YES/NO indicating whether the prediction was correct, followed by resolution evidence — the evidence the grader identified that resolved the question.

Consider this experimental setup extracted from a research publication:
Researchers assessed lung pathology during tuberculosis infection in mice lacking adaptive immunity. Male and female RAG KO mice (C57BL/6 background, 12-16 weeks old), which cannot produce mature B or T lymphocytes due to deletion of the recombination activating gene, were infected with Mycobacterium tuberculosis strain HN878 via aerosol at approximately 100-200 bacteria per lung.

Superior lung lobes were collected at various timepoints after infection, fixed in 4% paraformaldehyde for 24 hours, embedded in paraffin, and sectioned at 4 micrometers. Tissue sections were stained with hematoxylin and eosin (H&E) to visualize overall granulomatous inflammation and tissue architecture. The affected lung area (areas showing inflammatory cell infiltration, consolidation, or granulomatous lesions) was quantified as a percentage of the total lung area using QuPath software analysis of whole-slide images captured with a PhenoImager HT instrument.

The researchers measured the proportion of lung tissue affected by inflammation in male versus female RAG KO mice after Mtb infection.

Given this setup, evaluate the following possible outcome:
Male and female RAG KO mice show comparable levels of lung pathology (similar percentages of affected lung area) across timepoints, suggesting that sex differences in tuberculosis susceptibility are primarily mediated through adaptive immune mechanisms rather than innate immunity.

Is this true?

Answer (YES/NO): NO